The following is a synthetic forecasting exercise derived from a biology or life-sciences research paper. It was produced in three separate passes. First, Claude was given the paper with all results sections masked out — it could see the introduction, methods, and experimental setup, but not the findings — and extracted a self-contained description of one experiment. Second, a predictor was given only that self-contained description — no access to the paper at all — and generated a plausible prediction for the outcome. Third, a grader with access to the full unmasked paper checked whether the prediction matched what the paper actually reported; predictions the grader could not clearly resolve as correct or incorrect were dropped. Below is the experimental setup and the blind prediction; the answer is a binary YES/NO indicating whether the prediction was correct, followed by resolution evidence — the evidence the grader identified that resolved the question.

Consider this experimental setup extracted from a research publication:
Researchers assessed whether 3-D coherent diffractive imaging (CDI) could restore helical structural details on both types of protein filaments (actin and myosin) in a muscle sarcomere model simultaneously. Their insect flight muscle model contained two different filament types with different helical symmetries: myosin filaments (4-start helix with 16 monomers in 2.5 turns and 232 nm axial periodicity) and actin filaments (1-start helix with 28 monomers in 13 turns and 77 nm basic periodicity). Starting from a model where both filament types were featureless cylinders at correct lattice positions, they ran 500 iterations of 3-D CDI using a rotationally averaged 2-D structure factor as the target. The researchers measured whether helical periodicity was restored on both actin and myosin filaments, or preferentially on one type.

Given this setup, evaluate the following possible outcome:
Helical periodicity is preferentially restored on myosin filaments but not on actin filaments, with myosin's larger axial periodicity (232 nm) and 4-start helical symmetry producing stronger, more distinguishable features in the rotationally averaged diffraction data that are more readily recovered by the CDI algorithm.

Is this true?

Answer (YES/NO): NO